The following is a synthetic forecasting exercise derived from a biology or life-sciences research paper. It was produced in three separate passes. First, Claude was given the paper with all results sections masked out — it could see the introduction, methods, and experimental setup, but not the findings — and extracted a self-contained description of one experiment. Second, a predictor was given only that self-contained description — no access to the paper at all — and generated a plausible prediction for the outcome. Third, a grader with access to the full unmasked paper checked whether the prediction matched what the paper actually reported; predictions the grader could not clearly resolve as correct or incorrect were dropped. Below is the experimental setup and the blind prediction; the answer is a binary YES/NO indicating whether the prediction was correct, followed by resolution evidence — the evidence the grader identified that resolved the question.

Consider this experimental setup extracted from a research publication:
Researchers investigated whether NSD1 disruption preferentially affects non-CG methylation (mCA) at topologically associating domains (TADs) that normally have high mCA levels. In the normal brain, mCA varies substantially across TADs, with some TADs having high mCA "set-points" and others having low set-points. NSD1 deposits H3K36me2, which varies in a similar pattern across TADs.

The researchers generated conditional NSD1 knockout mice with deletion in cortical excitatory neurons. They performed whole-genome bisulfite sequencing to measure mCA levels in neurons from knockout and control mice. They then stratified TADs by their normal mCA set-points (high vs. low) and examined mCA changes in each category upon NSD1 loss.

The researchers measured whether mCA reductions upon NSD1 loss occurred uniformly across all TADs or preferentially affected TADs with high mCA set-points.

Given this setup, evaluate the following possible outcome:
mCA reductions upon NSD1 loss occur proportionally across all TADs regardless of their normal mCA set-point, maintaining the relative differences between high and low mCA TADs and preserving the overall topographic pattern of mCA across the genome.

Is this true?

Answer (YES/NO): NO